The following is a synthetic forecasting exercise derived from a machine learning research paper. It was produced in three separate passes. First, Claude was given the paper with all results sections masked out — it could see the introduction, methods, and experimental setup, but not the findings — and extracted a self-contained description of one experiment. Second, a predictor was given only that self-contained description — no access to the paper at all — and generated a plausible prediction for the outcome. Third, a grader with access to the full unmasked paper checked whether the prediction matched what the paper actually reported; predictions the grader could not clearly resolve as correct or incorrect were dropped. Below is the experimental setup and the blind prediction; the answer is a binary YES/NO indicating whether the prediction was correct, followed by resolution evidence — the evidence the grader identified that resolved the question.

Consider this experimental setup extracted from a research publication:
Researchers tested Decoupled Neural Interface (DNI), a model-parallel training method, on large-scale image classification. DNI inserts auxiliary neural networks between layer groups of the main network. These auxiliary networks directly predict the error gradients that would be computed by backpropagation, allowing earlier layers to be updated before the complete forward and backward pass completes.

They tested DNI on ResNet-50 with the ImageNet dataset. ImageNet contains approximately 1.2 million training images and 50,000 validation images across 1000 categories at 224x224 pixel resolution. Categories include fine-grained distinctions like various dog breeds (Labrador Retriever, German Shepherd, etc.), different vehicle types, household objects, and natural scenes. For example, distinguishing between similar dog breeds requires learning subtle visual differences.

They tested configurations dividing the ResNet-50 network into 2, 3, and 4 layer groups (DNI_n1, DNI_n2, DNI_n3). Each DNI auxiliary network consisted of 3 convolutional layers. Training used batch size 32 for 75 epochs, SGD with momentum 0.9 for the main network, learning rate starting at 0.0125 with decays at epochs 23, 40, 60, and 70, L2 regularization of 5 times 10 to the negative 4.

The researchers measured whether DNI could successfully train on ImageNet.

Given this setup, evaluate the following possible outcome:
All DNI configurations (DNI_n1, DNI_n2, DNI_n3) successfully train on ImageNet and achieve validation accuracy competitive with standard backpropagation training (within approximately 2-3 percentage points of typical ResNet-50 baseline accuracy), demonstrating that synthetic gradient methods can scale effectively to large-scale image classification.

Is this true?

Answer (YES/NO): NO